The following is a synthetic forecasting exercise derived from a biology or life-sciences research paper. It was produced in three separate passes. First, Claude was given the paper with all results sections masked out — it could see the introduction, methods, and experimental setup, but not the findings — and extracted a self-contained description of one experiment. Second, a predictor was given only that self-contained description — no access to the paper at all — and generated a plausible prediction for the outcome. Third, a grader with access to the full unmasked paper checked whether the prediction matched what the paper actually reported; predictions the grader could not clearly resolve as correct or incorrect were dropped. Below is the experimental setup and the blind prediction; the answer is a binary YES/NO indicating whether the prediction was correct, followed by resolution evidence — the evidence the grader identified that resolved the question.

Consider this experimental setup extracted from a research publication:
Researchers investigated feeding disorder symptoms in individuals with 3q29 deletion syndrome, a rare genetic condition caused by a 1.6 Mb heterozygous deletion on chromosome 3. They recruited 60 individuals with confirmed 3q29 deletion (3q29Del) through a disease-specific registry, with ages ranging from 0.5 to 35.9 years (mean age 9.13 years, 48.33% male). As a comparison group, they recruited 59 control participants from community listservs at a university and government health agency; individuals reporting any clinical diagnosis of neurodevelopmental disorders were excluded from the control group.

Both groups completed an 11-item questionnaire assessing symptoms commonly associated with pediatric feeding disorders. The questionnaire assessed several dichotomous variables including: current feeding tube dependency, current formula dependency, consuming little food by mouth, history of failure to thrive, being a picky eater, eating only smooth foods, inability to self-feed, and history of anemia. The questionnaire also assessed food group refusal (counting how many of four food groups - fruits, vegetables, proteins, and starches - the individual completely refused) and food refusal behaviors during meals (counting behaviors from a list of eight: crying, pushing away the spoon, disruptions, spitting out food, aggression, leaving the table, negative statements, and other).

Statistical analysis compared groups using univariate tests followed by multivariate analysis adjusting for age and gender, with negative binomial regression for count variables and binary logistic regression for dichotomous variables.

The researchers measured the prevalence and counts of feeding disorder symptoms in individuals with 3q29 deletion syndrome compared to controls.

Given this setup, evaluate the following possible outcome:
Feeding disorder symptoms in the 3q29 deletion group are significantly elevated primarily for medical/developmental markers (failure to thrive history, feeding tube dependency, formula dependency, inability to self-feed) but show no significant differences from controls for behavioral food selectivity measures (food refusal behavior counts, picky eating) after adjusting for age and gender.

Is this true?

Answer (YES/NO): NO